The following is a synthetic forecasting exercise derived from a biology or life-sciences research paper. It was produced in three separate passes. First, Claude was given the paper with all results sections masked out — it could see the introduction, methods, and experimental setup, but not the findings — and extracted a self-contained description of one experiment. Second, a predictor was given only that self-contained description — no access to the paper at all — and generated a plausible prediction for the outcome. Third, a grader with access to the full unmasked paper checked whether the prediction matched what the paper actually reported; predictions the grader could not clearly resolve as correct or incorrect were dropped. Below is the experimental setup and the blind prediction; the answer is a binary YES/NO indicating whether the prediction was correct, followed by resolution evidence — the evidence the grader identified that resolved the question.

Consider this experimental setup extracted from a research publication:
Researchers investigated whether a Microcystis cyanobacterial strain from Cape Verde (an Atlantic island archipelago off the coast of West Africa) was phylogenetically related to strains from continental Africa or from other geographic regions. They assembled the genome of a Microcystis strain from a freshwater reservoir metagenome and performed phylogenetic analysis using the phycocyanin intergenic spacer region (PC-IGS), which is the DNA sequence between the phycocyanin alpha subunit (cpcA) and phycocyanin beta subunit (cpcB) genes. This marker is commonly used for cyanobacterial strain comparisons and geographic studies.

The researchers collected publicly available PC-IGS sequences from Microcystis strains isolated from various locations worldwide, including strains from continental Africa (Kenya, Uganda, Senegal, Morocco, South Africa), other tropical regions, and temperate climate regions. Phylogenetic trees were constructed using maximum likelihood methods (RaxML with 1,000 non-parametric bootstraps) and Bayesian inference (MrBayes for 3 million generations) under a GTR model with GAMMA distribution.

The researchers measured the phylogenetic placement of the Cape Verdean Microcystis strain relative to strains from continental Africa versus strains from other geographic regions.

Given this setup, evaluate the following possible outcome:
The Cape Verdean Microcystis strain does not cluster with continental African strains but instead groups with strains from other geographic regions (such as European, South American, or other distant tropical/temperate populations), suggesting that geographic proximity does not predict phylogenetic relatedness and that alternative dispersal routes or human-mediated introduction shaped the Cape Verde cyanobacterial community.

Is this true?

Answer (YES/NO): NO